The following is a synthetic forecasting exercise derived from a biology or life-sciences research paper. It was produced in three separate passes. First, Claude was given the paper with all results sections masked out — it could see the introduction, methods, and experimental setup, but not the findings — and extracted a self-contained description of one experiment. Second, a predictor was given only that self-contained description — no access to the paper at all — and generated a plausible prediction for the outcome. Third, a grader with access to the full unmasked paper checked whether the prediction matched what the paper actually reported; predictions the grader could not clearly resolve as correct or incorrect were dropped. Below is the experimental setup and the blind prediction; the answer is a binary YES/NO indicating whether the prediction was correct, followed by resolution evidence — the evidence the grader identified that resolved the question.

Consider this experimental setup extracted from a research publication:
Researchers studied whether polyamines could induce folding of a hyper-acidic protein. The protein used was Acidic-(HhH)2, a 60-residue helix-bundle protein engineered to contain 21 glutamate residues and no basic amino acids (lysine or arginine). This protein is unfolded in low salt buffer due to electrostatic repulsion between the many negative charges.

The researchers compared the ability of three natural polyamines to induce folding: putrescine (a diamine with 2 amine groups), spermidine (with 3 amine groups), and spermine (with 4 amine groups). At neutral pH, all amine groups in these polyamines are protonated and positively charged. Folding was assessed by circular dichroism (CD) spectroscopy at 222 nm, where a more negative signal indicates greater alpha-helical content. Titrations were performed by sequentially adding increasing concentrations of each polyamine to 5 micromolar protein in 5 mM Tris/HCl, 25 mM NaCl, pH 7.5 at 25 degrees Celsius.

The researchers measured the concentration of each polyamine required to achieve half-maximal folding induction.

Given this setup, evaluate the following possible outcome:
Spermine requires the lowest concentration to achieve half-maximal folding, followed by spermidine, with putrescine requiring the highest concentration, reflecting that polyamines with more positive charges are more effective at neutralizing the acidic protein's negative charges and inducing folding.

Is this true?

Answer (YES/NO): YES